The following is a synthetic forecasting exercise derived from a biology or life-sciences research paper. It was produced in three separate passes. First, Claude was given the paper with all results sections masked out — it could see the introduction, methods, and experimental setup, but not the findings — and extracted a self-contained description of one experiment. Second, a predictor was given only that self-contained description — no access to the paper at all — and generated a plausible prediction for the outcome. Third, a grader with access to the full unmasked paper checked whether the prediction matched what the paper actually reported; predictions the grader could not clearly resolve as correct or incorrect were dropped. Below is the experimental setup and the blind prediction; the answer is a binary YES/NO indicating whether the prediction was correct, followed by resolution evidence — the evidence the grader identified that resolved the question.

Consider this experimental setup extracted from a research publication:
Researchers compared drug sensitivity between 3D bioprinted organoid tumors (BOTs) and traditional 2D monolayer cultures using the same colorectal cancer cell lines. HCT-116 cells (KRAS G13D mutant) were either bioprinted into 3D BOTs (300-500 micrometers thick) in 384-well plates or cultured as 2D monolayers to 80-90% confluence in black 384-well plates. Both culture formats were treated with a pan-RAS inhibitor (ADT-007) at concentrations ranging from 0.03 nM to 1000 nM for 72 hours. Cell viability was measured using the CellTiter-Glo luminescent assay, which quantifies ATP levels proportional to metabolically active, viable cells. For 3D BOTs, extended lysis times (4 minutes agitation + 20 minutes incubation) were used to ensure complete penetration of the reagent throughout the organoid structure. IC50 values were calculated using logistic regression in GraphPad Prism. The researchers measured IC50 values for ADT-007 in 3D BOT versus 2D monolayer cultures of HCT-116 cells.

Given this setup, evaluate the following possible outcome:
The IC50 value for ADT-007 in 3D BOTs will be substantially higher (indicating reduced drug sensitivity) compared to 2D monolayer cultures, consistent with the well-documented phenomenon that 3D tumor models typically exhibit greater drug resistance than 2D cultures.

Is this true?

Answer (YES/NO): NO